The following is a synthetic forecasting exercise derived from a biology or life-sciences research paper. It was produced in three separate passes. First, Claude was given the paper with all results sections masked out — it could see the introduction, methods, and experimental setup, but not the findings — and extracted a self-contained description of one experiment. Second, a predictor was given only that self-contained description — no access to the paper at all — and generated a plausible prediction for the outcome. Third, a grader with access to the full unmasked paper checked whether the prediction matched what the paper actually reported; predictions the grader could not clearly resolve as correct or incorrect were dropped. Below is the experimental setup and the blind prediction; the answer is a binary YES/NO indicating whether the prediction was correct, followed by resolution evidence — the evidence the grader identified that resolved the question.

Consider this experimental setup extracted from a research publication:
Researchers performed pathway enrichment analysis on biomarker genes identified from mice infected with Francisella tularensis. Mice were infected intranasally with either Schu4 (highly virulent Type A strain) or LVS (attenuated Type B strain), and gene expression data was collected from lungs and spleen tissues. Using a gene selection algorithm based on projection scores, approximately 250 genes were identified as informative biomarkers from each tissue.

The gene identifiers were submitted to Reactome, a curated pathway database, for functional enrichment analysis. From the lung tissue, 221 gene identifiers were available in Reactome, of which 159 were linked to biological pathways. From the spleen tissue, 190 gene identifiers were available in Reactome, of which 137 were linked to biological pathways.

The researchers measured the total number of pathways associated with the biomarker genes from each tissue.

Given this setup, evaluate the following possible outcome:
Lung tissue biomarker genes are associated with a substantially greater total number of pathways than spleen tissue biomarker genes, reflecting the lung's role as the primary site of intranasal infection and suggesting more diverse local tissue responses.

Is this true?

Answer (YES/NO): NO